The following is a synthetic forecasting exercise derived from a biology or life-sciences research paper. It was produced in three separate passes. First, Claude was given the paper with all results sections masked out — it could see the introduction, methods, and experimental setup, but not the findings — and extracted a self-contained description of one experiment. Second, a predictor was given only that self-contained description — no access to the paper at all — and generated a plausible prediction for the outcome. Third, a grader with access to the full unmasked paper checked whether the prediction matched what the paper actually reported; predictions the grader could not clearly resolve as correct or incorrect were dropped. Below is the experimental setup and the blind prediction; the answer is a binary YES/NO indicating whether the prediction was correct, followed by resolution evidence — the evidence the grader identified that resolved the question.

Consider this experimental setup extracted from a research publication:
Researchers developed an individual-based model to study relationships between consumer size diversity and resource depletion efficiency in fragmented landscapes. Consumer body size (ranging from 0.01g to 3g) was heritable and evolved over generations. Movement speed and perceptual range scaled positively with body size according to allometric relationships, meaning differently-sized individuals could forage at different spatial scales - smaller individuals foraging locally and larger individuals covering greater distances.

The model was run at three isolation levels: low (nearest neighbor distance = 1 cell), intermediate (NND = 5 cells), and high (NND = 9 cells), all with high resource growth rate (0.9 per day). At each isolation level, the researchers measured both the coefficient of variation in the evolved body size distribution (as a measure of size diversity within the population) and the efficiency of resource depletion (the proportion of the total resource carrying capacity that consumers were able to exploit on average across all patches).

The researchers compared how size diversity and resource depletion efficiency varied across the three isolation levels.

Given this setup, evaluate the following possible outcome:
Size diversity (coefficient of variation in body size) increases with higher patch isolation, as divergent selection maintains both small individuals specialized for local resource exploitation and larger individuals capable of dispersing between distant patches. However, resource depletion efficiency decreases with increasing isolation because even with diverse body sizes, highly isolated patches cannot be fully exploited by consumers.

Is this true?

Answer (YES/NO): NO